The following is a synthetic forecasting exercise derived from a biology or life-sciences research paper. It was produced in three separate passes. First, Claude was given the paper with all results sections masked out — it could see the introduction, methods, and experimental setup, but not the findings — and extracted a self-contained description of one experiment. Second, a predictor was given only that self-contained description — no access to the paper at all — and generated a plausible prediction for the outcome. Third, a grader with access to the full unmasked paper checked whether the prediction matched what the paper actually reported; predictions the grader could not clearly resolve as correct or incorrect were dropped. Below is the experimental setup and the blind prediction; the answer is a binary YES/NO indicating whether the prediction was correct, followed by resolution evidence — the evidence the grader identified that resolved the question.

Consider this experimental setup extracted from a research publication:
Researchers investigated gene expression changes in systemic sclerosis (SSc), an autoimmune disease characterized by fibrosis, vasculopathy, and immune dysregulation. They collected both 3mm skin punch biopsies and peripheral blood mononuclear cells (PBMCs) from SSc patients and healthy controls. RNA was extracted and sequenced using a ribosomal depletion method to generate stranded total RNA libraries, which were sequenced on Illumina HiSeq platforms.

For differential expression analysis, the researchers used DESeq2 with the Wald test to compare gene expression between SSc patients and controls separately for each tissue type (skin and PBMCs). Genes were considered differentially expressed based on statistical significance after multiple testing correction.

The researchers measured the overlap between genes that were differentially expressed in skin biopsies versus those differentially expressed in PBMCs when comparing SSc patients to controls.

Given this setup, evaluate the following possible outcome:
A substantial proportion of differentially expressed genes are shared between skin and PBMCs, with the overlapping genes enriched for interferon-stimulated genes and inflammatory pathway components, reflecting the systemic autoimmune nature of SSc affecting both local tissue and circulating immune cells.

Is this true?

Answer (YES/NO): NO